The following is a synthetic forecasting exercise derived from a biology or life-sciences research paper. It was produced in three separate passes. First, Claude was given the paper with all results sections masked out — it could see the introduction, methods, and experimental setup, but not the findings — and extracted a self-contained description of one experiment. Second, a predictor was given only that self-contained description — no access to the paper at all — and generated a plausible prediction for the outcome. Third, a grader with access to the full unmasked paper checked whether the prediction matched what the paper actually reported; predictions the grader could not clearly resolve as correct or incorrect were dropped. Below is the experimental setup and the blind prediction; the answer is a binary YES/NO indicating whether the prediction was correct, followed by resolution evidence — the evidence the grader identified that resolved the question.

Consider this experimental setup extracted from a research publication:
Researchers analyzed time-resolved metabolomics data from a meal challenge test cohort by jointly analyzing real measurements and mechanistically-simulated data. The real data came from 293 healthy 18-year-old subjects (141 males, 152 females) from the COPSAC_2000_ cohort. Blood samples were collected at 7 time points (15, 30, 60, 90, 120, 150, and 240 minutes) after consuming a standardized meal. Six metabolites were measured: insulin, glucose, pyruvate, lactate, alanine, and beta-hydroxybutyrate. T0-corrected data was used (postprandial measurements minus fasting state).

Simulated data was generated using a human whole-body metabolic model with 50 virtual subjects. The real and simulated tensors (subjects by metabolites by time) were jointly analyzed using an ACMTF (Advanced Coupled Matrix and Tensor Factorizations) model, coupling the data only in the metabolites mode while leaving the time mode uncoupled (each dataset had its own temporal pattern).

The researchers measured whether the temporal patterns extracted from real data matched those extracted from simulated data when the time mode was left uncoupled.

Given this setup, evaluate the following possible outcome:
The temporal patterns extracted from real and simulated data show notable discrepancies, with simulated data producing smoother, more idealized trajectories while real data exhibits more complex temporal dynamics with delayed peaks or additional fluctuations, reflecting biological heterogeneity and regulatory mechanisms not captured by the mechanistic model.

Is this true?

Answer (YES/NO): NO